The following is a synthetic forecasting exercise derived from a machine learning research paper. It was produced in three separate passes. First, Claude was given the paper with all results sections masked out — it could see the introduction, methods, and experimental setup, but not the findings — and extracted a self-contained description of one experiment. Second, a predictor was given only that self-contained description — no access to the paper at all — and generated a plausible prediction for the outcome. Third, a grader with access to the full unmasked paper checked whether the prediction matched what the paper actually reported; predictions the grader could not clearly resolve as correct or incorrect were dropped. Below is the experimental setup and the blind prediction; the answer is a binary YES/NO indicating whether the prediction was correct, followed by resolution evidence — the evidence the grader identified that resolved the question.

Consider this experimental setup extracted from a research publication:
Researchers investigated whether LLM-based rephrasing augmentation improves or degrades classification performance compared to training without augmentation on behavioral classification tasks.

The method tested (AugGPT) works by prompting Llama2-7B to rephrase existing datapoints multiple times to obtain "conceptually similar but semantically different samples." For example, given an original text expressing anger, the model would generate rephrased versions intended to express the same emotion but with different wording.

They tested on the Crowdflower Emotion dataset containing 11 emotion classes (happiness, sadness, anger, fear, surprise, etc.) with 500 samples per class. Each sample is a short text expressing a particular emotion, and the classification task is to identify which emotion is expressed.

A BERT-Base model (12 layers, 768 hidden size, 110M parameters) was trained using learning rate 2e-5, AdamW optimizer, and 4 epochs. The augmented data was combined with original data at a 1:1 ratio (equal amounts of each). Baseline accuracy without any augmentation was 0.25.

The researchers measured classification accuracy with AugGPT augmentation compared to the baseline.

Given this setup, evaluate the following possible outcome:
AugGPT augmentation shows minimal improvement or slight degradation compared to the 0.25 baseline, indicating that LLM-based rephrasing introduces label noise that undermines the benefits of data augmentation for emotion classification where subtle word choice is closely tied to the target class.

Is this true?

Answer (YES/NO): YES